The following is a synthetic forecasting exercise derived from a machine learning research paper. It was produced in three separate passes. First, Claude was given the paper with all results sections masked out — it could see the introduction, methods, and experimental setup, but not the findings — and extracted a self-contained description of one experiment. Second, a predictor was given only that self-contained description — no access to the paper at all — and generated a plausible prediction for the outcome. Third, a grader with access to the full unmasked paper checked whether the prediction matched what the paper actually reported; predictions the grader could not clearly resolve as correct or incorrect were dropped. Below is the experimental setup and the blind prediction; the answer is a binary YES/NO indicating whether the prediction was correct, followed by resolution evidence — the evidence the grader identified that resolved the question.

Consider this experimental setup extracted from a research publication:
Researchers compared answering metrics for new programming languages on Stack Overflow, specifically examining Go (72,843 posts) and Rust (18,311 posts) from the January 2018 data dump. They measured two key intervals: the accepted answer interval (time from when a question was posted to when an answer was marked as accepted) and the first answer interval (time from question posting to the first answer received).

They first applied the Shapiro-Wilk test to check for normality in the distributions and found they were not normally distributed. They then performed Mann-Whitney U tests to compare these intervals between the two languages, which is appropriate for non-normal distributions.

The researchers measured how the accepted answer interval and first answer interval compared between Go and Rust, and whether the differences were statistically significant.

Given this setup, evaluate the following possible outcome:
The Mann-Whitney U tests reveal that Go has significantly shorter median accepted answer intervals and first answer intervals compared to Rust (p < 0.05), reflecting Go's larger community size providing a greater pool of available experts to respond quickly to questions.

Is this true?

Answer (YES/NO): NO